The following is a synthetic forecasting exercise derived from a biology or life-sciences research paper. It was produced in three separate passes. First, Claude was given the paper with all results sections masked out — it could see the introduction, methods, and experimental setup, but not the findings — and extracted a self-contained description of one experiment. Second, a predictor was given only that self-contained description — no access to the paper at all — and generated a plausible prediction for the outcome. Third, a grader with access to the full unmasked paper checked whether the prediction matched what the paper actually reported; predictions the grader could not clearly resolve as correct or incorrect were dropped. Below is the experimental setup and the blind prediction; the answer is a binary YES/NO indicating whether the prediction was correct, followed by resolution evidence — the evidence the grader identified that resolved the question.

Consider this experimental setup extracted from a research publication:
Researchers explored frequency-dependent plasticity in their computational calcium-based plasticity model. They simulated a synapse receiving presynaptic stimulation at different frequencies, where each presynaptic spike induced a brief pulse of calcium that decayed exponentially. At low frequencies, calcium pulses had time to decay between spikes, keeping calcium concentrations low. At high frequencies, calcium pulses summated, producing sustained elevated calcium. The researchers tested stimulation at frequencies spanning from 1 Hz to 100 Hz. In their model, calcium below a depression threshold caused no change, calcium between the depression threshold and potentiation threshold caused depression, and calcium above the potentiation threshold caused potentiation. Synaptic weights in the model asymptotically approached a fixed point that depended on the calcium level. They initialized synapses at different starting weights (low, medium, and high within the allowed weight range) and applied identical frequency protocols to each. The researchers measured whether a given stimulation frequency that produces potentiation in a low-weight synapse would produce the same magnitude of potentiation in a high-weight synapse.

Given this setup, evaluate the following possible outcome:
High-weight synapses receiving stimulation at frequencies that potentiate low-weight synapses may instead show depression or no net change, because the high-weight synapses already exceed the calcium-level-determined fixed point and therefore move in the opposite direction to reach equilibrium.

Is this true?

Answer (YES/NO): YES